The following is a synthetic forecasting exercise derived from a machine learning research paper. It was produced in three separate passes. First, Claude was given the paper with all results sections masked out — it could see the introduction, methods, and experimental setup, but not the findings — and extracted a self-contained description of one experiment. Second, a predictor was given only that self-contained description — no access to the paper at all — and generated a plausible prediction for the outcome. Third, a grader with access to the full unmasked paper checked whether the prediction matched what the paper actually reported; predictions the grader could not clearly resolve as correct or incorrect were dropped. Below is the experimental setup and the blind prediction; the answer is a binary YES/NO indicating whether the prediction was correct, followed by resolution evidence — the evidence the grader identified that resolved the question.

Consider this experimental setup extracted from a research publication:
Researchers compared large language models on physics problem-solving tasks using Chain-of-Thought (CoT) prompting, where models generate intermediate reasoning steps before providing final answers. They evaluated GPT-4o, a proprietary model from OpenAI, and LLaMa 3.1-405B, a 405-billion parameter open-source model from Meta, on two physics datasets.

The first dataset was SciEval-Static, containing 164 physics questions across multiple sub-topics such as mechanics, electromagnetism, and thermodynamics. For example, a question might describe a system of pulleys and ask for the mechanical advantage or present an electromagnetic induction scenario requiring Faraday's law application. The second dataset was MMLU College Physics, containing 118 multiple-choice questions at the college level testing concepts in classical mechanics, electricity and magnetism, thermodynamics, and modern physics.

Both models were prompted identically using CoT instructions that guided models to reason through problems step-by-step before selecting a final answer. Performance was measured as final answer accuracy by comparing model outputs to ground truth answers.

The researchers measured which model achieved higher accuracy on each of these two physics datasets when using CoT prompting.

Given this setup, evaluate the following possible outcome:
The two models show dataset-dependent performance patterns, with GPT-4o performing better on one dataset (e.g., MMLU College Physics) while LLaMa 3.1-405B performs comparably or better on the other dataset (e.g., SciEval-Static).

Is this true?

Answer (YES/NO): NO